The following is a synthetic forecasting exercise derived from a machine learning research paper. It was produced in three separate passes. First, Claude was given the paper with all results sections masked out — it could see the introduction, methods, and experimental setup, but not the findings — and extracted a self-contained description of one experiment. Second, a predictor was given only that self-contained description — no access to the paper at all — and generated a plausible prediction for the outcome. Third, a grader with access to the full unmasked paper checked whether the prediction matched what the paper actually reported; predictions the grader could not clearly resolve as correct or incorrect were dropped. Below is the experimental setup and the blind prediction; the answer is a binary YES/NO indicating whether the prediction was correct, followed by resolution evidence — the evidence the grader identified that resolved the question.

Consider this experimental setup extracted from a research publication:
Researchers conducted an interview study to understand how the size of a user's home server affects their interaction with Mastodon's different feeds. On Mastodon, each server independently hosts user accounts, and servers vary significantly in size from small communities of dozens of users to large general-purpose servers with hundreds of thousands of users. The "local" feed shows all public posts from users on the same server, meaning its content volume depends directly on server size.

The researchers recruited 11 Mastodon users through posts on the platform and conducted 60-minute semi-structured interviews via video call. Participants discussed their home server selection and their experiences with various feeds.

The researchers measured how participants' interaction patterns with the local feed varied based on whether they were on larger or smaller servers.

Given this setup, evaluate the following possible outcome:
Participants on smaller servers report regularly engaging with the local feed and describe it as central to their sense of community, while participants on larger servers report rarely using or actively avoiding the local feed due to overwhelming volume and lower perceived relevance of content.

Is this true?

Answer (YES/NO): NO